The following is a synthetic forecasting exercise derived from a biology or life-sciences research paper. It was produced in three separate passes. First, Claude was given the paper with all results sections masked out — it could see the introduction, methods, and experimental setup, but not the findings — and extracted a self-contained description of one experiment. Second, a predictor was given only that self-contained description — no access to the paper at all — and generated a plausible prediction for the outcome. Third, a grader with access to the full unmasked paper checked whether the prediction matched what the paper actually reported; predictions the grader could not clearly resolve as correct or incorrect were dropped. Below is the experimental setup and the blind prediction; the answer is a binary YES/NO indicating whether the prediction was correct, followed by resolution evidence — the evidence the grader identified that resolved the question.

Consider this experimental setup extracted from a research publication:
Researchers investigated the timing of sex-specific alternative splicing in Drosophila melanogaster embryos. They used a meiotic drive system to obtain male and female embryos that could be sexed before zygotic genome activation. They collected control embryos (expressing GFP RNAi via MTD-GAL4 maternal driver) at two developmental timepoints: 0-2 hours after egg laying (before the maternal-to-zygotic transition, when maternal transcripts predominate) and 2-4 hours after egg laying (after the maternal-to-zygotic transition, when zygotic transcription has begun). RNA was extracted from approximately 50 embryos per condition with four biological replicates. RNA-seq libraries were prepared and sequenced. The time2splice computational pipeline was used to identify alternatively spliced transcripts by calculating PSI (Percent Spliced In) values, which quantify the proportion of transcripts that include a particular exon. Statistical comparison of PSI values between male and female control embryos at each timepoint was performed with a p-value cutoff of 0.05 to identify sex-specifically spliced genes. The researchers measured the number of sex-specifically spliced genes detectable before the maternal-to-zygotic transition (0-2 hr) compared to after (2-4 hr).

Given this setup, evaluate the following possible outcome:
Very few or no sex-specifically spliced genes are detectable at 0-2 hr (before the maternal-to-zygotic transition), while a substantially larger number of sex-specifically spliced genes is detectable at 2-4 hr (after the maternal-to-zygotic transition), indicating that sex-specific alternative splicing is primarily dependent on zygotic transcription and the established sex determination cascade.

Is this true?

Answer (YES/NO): NO